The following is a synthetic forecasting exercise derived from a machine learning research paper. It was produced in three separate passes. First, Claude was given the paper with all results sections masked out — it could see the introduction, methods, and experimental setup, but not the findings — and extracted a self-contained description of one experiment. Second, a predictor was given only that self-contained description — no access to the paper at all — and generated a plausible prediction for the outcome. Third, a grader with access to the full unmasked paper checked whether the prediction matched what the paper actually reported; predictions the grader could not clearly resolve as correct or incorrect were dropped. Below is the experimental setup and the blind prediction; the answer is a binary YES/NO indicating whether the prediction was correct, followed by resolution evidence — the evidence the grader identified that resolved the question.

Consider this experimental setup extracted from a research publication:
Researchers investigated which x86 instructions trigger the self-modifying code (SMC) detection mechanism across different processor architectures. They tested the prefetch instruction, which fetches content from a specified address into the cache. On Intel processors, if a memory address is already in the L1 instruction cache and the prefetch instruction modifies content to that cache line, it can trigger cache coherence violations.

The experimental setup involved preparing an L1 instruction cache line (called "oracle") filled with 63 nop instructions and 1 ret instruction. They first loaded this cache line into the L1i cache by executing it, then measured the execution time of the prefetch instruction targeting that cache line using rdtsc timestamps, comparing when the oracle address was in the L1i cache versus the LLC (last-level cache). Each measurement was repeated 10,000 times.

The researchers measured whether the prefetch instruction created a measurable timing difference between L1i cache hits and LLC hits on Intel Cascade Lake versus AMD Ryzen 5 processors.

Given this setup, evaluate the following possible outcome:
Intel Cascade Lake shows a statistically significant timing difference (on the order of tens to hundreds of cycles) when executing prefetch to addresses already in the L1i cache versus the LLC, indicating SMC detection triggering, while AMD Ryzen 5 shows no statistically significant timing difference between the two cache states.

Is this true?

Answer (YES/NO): YES